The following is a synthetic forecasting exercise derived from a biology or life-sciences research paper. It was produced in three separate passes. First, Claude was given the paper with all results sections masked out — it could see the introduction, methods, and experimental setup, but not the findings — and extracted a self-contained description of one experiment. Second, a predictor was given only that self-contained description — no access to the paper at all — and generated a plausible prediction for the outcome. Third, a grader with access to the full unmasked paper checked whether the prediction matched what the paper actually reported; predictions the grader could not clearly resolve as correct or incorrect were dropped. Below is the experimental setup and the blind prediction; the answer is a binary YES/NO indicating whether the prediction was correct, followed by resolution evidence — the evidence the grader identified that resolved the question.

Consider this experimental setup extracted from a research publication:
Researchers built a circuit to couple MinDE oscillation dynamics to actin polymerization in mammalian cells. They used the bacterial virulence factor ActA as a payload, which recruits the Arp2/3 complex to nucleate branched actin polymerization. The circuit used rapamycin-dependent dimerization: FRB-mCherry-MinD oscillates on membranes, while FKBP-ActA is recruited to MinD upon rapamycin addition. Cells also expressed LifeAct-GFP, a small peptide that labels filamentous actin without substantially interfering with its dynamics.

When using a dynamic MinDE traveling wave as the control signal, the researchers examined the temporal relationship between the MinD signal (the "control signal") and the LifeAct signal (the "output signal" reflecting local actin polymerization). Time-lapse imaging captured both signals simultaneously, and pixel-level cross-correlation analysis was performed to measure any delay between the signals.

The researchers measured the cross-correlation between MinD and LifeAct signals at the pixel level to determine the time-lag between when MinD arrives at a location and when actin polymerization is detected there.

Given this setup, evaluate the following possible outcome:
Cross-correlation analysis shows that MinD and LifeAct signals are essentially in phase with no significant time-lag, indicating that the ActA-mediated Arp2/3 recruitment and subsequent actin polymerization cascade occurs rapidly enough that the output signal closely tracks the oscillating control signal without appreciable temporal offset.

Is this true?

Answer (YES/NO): NO